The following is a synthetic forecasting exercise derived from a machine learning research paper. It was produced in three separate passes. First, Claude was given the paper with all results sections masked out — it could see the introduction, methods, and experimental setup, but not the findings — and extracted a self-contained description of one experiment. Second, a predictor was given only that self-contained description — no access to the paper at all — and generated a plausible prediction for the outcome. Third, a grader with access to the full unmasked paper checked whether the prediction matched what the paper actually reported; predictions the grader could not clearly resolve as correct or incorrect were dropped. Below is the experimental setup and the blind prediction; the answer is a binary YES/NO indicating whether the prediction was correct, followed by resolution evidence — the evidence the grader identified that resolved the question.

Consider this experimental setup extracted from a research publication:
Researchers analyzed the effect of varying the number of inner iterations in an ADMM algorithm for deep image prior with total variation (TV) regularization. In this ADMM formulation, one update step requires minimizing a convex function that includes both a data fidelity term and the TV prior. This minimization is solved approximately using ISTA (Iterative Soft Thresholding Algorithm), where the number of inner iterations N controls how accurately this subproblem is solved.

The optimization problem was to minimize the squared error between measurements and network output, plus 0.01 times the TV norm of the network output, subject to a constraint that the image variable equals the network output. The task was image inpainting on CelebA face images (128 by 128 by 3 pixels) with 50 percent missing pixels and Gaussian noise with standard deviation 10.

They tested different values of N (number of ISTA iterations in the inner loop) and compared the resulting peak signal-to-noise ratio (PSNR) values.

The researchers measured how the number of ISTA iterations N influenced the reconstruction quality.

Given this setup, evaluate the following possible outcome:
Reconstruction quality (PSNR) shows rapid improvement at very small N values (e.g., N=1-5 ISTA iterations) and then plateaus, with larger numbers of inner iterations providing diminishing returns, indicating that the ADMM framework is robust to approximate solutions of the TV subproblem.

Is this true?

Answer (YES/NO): NO